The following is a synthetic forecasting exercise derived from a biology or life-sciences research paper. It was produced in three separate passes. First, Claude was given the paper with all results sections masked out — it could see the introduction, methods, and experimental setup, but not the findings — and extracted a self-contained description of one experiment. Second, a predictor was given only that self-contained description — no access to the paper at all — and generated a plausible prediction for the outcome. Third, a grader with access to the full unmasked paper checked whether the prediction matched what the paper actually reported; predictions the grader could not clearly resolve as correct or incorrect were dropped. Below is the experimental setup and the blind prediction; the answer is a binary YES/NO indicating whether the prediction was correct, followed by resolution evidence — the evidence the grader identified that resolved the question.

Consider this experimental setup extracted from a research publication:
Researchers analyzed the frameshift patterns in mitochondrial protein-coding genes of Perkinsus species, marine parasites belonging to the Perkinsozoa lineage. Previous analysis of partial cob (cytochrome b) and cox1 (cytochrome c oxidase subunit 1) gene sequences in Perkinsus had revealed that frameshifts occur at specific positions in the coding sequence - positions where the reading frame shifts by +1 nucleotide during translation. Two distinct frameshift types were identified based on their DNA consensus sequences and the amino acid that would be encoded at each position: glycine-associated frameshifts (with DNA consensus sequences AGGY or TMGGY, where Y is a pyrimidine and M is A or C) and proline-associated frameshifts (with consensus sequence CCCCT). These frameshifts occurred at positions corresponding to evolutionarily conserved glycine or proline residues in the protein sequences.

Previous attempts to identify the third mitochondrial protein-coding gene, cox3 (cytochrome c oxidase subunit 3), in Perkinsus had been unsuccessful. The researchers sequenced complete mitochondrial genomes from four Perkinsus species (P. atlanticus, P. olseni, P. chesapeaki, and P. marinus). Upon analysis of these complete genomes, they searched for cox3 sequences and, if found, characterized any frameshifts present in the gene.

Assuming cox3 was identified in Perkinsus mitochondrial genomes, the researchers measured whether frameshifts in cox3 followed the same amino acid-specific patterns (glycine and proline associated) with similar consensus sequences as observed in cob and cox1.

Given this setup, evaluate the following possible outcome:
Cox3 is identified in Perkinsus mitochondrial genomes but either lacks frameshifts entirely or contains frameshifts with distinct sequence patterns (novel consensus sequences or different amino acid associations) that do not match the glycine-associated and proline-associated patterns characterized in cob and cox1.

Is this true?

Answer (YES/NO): NO